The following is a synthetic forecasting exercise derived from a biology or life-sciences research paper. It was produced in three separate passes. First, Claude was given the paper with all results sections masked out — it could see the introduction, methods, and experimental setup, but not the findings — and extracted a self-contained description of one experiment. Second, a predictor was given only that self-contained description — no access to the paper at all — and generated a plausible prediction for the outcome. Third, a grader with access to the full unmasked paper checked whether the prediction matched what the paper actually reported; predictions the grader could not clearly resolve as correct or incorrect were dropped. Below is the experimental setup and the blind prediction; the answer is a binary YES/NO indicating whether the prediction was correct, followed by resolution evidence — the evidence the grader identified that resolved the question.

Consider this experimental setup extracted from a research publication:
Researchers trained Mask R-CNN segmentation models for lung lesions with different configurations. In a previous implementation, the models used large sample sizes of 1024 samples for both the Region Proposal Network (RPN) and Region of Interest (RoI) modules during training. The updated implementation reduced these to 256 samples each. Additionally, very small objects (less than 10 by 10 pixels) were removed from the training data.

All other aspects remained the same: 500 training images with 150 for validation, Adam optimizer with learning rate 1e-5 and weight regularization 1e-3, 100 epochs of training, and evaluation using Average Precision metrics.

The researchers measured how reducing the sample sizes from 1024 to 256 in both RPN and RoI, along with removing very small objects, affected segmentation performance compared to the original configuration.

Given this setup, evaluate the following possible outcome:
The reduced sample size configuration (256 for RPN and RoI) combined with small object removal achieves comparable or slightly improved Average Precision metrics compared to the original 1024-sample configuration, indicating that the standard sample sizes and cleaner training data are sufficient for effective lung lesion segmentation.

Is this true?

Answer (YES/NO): YES